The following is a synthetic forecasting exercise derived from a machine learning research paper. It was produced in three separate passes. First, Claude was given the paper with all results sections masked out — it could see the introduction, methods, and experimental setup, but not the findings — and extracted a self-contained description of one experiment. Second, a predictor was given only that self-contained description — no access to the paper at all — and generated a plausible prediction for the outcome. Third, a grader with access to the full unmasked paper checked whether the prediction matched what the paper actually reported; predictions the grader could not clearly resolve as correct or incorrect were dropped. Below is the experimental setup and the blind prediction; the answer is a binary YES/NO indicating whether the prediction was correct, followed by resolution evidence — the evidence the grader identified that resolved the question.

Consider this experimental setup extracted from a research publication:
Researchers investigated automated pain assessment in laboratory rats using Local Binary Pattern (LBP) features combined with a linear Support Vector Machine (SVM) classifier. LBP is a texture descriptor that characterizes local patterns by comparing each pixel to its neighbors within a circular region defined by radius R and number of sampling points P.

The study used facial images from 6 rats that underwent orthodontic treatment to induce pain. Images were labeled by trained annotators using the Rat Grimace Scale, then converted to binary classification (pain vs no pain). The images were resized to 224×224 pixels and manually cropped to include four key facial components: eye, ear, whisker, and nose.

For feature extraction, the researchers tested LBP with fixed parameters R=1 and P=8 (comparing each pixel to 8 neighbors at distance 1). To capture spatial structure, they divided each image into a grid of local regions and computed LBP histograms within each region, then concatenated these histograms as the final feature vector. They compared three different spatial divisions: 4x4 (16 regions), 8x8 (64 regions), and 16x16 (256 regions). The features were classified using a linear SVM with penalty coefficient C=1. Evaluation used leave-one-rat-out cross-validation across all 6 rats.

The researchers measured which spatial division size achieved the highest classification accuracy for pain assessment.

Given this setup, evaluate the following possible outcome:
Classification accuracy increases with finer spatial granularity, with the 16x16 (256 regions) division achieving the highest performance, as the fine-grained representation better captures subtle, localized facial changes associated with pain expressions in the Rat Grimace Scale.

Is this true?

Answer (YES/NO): NO